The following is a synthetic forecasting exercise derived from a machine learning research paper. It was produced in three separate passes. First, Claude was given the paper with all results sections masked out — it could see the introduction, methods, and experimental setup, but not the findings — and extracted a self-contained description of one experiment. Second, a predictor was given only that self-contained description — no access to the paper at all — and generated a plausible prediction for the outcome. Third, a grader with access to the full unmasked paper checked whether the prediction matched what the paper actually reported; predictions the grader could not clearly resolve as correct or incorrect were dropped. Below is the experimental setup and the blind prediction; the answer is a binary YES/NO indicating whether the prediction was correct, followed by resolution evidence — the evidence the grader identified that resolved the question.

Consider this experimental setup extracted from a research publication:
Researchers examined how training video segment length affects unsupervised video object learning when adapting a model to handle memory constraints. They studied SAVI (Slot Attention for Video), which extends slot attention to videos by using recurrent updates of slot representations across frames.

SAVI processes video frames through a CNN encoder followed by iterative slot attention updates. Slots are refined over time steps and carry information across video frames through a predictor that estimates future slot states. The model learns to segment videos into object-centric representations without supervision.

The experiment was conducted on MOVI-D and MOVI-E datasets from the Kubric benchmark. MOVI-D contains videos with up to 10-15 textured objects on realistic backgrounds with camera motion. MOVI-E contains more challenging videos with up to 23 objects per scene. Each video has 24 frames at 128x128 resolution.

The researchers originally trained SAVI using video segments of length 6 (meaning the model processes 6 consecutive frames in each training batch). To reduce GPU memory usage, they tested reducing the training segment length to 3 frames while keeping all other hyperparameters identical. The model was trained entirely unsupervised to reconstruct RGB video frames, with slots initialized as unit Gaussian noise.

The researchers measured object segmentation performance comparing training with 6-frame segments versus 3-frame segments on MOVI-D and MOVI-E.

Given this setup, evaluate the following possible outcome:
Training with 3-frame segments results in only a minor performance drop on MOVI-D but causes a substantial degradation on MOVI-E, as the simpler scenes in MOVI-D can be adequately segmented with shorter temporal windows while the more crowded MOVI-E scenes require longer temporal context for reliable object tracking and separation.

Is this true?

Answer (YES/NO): NO